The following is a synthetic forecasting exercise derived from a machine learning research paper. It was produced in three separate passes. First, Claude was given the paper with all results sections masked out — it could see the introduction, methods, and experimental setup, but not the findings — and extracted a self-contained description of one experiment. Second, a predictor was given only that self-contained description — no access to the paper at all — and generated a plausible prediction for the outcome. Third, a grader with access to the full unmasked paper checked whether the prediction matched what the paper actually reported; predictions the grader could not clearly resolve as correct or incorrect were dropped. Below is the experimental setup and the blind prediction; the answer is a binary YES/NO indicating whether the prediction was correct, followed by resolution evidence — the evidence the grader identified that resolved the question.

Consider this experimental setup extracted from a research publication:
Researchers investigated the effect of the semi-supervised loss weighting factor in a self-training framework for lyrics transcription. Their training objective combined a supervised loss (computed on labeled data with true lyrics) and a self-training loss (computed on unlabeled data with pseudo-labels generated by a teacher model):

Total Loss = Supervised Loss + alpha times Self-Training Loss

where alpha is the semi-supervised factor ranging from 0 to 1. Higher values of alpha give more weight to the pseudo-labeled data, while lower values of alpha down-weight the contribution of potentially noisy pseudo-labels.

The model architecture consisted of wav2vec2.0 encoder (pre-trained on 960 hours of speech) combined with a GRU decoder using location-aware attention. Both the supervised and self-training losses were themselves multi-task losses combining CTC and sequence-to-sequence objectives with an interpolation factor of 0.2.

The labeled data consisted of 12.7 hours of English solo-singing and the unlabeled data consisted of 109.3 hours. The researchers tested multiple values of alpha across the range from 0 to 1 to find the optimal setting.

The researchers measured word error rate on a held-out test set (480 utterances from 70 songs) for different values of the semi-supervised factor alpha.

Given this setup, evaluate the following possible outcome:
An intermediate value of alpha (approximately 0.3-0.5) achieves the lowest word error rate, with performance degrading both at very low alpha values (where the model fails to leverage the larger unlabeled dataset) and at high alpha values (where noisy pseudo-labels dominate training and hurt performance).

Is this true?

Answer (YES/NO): NO